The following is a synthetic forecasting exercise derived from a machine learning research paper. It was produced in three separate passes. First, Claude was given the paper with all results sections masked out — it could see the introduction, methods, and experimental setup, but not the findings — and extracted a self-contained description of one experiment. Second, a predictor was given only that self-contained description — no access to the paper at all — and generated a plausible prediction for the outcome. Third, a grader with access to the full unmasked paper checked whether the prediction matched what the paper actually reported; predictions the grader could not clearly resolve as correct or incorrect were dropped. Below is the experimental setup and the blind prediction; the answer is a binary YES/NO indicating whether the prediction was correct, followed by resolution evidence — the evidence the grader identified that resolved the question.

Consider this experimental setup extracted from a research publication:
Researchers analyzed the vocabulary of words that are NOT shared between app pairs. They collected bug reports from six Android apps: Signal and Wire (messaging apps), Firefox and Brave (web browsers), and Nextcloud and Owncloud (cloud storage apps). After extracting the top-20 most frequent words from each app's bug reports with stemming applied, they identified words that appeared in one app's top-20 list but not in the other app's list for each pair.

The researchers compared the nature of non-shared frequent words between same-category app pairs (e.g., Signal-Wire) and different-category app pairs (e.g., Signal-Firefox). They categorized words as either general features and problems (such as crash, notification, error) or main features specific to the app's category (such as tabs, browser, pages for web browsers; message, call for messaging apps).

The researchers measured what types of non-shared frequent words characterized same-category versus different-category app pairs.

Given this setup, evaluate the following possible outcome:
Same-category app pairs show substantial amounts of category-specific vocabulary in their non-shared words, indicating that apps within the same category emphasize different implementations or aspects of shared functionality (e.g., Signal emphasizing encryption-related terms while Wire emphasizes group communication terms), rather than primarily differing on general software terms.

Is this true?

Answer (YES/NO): NO